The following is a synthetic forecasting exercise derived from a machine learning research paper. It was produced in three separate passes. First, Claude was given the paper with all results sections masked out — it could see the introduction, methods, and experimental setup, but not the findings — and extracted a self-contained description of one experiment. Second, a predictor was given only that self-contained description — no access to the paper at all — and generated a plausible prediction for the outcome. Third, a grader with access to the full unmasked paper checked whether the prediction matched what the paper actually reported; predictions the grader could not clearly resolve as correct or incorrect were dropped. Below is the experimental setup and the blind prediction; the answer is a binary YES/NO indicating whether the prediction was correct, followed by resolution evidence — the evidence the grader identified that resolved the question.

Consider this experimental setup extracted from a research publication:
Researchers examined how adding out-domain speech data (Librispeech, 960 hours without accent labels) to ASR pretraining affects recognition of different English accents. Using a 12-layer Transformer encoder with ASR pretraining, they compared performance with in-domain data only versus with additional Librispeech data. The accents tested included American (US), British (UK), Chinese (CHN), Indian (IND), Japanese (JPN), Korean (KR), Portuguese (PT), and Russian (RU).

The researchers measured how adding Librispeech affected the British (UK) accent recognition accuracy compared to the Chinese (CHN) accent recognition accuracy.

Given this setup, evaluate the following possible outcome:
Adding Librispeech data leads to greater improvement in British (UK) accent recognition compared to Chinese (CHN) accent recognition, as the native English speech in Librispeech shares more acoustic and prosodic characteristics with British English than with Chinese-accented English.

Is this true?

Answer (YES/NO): YES